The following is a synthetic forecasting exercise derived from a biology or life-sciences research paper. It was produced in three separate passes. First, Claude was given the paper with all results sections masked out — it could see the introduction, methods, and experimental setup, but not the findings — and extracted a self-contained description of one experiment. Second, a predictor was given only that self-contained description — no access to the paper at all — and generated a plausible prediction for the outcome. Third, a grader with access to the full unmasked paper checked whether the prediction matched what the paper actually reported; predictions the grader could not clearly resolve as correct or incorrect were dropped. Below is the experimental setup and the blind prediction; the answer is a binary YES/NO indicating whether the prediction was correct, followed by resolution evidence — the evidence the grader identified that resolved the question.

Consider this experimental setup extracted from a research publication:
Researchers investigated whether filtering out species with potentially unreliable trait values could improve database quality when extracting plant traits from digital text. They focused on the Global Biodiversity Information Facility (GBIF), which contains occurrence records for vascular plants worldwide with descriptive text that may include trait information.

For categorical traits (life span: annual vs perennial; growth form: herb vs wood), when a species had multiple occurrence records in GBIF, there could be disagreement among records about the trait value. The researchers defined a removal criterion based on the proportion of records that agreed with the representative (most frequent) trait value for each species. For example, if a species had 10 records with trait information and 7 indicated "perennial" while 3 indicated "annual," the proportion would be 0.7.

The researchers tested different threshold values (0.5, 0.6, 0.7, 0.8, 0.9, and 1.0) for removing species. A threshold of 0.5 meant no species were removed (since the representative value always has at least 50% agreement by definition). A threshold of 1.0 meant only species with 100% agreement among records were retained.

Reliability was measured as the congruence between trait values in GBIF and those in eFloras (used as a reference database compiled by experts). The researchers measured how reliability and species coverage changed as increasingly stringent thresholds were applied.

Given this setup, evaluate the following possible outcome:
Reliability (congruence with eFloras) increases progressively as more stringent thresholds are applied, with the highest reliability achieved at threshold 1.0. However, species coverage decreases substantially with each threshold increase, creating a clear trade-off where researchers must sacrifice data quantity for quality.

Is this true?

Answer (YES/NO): NO